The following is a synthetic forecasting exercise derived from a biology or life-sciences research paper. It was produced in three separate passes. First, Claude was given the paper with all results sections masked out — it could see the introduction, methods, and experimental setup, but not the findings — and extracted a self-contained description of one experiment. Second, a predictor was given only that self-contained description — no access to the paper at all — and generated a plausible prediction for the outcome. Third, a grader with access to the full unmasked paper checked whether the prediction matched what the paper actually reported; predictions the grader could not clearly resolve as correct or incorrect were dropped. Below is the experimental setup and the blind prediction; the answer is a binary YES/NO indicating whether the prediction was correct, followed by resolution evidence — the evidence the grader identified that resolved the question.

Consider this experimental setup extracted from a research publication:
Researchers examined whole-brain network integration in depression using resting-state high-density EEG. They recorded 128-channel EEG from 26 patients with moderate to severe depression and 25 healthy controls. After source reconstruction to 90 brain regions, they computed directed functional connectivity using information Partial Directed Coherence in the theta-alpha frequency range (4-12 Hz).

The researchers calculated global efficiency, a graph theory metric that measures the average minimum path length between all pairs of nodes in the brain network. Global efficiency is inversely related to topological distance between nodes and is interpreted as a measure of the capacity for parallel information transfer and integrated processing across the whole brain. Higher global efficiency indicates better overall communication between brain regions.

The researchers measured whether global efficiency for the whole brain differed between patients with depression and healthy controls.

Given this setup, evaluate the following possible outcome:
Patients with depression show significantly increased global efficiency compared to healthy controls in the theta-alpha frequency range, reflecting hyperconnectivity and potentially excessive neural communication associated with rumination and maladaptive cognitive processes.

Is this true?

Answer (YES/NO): YES